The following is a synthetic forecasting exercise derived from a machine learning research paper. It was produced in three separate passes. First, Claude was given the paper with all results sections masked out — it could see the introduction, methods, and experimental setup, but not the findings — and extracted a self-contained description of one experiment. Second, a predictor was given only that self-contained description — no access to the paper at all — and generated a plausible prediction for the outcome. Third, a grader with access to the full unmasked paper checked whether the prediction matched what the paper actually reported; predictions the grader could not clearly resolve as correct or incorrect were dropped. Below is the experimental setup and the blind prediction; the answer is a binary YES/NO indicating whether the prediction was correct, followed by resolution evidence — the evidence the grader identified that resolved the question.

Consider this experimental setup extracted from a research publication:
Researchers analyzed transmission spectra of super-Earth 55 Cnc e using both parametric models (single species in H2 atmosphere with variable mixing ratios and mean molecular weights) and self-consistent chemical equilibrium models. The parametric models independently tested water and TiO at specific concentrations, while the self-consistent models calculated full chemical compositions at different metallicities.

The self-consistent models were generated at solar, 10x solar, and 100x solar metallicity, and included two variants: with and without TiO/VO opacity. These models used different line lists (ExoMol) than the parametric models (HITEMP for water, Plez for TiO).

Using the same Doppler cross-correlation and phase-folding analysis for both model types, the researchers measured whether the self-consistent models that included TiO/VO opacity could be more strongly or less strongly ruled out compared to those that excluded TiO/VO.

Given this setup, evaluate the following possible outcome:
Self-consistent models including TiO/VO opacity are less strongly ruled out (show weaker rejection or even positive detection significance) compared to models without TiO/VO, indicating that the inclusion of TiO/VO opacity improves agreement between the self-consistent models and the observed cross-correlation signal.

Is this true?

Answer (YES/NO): NO